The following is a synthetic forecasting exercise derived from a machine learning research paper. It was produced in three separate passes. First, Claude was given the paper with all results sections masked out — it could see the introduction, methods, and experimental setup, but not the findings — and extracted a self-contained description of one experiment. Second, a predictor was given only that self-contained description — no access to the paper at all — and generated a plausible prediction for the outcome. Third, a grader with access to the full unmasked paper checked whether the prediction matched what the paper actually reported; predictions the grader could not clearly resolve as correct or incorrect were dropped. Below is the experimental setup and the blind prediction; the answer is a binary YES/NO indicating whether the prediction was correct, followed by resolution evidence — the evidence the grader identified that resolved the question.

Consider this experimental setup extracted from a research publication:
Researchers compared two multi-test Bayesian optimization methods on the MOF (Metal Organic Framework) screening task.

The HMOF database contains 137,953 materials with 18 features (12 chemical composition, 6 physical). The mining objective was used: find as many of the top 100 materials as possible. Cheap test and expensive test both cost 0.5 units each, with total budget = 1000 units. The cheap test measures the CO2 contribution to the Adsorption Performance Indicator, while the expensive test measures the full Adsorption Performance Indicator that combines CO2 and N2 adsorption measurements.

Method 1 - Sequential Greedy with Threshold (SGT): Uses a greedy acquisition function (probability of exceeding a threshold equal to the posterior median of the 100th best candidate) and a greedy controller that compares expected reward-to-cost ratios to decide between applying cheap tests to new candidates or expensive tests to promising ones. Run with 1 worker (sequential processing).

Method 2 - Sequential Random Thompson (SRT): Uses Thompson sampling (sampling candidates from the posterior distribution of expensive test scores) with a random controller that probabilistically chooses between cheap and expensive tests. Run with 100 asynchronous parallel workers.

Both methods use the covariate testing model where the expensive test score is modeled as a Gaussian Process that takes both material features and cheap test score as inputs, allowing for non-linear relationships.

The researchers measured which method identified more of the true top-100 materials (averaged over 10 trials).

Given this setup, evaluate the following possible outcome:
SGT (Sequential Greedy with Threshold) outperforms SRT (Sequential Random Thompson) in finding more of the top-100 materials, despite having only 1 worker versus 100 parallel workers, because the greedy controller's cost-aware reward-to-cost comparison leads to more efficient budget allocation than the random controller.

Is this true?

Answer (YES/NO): YES